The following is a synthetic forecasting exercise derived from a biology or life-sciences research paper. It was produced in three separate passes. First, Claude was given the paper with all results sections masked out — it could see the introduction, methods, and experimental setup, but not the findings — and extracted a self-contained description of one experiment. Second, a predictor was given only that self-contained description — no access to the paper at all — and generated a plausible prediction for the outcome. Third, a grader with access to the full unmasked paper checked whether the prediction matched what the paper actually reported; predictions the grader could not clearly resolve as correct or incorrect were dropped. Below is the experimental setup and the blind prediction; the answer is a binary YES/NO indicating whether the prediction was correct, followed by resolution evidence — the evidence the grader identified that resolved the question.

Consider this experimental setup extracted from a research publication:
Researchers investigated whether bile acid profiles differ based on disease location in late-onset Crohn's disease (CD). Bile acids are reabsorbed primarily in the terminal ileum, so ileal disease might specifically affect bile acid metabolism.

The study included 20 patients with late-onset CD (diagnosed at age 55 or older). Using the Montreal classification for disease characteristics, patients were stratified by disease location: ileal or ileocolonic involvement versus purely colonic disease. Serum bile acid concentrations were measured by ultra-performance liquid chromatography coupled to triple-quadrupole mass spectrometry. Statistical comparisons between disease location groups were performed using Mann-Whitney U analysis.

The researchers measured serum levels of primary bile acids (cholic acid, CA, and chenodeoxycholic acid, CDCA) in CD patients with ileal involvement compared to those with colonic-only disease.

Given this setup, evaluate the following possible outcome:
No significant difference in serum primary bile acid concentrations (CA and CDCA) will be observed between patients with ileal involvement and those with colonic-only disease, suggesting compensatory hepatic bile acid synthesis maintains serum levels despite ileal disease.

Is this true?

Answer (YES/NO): NO